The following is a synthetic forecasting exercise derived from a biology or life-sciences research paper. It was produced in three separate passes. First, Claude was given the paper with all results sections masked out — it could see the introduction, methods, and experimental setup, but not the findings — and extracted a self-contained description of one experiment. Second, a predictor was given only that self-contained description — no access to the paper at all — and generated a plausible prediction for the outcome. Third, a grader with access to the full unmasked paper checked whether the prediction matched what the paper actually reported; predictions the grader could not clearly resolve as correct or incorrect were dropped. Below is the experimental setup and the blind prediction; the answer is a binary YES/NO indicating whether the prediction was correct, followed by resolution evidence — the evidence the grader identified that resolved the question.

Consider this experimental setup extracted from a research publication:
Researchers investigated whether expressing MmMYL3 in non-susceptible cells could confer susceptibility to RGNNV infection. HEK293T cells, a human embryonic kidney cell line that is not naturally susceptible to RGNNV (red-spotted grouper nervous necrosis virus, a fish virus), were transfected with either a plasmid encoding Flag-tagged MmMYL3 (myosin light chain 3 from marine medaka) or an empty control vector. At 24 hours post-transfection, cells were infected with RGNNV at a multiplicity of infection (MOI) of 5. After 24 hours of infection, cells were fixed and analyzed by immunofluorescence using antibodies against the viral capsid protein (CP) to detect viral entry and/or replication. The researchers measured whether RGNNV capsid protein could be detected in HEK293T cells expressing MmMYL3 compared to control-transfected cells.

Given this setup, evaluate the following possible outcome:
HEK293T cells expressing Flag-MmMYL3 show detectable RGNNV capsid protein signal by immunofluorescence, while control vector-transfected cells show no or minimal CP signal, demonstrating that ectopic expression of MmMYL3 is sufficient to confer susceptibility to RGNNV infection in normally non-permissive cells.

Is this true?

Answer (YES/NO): YES